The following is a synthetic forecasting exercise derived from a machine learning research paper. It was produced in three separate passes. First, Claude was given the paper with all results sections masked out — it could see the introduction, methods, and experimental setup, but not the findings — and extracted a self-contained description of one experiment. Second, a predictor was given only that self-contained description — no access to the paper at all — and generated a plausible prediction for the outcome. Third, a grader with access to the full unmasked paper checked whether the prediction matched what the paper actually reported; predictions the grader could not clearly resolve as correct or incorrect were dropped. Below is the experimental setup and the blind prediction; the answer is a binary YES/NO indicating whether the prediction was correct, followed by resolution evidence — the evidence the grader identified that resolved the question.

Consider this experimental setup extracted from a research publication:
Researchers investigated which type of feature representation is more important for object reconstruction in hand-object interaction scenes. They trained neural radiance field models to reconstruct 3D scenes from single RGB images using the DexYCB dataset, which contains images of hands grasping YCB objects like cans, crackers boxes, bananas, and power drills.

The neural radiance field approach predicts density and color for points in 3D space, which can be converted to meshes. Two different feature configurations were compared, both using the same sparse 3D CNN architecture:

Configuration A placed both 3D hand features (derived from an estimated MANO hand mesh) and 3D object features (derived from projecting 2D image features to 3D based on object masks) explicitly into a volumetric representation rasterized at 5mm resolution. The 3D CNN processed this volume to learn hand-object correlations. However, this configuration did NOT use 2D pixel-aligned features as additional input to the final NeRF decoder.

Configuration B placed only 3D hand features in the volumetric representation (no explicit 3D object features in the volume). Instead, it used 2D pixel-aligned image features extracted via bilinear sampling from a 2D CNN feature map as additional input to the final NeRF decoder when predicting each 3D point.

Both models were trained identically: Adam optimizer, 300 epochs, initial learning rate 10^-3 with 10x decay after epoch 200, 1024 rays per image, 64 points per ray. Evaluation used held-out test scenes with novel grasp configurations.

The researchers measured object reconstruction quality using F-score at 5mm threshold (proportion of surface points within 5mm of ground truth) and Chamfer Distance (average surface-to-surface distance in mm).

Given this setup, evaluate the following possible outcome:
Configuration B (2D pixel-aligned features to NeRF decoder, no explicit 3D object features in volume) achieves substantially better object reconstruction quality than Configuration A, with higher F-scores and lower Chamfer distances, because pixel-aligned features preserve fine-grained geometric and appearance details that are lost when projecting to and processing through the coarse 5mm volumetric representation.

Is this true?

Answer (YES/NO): NO